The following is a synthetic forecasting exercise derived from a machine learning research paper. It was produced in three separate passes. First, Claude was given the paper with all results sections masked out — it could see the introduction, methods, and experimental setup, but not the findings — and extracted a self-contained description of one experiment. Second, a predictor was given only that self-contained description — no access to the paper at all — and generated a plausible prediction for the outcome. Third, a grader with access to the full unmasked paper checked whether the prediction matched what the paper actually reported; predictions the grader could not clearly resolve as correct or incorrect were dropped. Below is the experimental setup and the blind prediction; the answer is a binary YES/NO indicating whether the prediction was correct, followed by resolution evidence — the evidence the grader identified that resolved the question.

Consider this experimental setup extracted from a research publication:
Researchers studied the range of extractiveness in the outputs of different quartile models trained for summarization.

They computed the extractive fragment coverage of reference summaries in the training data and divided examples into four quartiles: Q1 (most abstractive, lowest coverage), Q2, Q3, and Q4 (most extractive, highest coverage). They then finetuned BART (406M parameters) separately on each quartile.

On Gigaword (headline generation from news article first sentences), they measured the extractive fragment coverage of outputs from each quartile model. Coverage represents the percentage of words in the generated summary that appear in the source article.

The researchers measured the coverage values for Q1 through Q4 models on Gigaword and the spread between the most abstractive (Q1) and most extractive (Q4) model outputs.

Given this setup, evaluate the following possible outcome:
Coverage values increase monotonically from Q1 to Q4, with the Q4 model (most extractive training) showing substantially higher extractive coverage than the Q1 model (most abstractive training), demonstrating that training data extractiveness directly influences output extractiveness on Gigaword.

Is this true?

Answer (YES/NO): YES